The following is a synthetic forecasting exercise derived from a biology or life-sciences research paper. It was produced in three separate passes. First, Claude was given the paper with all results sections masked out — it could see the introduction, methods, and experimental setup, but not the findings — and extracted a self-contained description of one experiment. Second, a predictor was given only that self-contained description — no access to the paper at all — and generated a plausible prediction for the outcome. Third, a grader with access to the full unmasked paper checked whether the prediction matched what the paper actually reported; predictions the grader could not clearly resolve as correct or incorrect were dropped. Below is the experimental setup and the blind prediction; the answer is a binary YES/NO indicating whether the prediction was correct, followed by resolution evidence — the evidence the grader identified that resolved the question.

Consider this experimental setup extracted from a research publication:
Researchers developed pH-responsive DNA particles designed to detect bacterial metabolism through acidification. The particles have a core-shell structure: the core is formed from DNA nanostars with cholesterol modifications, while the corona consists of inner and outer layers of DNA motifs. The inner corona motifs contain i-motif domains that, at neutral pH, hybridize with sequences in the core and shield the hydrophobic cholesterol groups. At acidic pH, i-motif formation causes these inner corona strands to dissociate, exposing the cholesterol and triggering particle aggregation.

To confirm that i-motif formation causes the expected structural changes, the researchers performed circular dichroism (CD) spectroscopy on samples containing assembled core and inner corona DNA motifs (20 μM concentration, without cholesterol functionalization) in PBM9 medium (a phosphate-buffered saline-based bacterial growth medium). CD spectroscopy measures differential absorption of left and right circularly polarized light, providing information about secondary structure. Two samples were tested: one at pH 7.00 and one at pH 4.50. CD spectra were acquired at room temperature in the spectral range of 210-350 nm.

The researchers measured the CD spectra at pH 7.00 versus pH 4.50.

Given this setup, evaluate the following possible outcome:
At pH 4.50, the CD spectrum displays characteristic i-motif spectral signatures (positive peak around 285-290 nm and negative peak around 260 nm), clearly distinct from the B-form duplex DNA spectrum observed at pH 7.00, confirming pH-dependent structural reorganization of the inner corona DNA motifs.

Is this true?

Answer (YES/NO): YES